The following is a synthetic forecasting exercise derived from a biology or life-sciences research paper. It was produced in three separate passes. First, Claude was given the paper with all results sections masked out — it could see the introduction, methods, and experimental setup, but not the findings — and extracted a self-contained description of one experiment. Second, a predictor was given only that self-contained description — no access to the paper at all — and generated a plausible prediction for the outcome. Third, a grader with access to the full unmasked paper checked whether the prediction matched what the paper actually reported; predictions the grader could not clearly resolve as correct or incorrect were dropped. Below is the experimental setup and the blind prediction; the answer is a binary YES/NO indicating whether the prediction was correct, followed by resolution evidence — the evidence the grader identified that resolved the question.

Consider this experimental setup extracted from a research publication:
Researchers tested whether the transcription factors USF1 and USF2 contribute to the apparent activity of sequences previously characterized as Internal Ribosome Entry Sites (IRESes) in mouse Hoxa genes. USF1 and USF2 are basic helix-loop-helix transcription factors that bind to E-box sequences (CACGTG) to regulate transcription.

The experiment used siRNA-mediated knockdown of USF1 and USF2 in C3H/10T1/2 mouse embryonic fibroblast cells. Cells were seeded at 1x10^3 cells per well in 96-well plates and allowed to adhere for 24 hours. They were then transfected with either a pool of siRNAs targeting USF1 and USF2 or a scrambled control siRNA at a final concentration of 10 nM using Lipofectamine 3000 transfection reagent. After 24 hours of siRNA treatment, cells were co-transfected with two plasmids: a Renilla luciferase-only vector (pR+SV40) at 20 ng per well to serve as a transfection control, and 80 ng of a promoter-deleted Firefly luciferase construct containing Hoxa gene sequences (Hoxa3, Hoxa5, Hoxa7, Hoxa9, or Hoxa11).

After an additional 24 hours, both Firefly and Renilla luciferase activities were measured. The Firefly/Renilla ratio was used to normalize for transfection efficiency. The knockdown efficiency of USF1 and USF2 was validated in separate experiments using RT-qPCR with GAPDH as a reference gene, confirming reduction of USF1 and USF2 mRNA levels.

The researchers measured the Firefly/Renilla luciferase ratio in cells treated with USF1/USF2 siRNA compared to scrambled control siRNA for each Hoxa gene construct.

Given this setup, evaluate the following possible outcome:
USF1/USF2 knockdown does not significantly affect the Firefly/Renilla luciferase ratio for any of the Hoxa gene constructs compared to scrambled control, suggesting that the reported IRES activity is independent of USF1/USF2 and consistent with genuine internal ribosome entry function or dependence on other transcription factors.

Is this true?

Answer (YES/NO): NO